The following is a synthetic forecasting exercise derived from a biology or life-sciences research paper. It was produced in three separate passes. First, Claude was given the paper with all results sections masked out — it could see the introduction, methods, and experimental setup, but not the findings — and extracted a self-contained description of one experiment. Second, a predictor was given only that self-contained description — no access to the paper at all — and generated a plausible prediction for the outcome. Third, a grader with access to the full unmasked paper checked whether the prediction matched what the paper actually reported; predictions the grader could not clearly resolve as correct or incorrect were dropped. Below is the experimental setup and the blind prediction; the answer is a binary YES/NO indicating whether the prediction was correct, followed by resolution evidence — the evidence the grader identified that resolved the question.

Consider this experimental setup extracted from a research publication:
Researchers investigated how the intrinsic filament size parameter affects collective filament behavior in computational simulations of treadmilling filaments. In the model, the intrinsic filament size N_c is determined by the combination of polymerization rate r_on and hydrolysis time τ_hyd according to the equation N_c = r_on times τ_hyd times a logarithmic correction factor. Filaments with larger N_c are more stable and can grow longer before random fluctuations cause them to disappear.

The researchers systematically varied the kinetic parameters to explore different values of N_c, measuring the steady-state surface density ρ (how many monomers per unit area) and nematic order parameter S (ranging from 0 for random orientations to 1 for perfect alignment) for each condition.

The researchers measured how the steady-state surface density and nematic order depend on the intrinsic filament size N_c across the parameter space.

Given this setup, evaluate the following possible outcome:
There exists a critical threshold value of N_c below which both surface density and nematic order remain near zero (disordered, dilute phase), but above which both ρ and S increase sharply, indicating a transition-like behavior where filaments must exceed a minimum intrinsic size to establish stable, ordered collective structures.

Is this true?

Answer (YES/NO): YES